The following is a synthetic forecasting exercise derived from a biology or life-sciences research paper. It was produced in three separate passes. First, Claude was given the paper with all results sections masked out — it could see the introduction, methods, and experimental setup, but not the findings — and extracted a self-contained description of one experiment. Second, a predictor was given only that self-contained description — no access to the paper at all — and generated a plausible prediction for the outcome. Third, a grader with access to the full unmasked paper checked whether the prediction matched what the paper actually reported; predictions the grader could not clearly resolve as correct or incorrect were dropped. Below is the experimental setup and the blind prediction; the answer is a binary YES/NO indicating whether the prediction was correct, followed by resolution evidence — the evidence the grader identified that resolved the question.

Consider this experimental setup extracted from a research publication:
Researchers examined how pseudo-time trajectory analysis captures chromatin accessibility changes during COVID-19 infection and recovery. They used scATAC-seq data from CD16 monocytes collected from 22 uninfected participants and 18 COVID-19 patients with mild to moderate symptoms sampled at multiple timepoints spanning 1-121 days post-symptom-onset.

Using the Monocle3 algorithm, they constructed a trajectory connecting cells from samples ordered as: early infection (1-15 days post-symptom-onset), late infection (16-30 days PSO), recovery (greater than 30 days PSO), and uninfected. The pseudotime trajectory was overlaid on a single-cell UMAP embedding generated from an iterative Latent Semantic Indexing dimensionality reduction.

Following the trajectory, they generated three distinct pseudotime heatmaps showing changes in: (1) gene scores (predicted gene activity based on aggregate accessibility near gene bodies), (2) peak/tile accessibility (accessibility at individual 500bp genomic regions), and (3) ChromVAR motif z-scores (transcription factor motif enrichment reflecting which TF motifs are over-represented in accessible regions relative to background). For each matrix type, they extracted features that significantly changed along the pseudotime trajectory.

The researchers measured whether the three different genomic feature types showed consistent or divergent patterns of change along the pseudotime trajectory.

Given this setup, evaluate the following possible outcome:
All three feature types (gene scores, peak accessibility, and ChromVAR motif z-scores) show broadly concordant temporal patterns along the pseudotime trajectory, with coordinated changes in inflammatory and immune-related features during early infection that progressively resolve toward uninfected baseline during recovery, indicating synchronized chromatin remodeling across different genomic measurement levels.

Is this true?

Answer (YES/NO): NO